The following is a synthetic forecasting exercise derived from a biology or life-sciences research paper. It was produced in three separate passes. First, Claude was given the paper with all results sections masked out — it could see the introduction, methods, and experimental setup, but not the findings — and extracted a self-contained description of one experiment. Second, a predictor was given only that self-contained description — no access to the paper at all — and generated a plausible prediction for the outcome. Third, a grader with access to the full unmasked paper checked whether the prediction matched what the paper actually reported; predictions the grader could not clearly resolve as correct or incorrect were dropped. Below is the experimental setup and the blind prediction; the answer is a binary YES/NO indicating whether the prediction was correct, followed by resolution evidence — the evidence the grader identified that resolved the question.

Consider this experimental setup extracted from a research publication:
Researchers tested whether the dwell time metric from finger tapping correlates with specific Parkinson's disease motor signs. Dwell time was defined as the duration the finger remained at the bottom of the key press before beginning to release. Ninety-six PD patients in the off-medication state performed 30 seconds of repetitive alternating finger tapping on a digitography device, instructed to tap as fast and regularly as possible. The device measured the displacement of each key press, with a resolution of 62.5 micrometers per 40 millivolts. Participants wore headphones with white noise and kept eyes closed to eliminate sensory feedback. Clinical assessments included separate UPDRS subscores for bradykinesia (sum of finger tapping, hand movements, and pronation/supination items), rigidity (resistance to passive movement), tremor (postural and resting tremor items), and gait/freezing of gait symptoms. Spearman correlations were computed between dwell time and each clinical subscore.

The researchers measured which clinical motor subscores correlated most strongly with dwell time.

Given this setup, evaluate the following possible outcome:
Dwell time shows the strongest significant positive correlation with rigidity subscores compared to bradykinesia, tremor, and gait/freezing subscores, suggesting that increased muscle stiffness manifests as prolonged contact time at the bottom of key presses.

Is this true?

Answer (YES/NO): YES